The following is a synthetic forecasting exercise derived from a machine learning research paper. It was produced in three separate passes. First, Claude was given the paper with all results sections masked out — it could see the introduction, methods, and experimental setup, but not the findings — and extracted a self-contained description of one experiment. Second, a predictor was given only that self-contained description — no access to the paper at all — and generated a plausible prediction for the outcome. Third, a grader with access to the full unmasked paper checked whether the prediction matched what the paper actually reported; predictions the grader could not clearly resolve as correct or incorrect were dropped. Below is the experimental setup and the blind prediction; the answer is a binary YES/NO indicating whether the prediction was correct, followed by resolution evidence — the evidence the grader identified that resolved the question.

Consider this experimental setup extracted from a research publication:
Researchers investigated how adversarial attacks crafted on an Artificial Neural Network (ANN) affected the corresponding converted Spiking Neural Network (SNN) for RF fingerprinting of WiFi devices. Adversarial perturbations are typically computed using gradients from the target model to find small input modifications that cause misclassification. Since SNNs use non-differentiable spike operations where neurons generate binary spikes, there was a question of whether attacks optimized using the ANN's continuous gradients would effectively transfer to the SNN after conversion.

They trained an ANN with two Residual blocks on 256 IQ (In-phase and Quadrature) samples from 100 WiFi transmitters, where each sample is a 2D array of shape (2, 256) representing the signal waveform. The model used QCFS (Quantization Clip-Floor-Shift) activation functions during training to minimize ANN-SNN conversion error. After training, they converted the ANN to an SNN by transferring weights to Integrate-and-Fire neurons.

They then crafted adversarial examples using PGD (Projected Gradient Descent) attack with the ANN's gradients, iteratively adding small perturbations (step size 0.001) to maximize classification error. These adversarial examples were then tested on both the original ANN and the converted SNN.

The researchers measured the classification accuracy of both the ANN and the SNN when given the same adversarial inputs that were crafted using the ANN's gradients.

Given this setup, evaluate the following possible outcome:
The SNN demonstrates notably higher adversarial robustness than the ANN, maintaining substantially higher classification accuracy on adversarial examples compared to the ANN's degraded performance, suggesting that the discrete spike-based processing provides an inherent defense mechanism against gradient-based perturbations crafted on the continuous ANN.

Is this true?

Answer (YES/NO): NO